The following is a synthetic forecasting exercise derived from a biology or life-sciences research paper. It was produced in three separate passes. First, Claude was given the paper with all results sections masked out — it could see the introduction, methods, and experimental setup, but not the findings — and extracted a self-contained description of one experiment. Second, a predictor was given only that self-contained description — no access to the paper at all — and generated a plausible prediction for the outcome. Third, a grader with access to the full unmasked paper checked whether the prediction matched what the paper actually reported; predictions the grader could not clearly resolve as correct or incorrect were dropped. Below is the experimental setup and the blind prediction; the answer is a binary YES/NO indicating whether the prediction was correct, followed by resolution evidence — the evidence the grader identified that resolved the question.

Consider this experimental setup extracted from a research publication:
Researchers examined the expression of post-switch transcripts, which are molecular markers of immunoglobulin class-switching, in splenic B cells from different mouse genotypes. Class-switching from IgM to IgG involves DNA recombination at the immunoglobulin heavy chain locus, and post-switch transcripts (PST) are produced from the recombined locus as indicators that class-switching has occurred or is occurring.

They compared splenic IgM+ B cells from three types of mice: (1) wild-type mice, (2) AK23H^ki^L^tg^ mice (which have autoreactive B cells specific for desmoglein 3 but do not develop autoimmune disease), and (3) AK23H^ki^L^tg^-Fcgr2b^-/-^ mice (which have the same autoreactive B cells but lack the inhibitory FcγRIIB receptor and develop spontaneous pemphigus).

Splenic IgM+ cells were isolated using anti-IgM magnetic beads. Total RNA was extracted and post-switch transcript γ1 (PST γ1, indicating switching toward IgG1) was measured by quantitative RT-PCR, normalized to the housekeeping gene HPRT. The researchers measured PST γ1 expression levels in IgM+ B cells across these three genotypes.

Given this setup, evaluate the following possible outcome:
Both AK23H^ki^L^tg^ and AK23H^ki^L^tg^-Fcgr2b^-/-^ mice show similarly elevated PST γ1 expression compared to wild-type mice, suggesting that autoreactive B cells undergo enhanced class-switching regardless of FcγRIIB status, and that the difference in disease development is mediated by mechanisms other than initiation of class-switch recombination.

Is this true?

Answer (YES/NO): NO